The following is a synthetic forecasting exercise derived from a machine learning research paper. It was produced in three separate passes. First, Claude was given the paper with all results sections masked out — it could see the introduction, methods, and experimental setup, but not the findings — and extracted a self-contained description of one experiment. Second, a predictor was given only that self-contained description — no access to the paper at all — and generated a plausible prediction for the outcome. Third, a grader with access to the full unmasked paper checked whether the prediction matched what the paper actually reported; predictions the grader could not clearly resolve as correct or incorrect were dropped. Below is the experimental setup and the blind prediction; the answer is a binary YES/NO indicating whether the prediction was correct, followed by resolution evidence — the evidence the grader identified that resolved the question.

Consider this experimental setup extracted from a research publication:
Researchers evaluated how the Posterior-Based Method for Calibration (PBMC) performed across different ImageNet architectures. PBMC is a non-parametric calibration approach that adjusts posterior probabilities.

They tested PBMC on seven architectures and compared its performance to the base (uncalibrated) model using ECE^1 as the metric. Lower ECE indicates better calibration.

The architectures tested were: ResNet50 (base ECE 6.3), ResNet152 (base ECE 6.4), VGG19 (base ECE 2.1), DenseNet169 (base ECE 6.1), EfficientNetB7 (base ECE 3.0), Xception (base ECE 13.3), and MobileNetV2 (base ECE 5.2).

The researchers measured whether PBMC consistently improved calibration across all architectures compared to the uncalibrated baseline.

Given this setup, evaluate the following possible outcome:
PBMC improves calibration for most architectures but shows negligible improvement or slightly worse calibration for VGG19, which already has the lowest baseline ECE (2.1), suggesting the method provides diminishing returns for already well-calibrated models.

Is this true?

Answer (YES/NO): YES